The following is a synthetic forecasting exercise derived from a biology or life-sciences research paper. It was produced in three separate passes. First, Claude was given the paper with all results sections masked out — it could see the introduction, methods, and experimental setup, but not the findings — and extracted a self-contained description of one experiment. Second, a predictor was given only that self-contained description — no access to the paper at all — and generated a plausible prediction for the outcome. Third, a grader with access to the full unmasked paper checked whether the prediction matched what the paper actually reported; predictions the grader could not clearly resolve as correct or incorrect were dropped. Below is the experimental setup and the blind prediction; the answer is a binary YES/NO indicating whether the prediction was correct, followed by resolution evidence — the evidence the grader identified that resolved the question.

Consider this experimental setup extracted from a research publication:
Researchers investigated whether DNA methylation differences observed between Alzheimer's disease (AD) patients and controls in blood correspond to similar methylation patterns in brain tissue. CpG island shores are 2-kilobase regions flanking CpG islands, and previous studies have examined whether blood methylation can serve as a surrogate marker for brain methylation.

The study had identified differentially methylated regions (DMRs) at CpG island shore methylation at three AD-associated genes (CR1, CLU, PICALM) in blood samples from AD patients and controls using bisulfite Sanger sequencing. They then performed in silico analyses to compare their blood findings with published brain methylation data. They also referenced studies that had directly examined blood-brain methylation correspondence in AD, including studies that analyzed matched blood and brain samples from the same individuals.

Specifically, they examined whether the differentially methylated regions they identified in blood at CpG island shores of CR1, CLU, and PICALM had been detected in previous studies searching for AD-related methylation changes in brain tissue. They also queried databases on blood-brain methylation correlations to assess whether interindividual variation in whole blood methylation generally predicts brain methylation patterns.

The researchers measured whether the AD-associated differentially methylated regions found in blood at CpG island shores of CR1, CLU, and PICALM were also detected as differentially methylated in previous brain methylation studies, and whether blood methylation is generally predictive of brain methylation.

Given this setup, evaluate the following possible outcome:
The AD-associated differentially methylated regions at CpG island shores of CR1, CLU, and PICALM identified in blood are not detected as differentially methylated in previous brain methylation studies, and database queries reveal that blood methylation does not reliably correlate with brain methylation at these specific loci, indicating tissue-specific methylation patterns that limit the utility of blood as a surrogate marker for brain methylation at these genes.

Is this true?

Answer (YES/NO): YES